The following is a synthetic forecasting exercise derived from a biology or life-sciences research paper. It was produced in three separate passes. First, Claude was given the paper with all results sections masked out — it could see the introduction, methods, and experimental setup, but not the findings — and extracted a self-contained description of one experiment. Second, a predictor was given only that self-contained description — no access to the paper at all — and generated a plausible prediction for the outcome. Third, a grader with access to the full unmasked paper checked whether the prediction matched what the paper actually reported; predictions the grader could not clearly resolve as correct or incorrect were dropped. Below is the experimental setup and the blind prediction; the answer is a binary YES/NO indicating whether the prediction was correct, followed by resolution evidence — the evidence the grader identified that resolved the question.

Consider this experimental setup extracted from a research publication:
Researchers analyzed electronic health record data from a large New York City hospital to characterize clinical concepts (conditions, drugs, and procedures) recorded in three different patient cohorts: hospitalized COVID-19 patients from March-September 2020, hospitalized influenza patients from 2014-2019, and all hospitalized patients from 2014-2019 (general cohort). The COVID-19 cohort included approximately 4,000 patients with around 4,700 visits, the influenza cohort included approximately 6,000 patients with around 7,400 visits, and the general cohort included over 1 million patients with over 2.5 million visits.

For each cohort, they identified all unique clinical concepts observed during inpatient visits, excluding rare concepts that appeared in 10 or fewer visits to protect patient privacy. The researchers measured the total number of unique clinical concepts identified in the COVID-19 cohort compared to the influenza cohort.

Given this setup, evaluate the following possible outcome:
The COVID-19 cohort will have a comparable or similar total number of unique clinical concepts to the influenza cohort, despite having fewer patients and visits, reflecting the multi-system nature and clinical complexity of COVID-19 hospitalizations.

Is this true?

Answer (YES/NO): NO